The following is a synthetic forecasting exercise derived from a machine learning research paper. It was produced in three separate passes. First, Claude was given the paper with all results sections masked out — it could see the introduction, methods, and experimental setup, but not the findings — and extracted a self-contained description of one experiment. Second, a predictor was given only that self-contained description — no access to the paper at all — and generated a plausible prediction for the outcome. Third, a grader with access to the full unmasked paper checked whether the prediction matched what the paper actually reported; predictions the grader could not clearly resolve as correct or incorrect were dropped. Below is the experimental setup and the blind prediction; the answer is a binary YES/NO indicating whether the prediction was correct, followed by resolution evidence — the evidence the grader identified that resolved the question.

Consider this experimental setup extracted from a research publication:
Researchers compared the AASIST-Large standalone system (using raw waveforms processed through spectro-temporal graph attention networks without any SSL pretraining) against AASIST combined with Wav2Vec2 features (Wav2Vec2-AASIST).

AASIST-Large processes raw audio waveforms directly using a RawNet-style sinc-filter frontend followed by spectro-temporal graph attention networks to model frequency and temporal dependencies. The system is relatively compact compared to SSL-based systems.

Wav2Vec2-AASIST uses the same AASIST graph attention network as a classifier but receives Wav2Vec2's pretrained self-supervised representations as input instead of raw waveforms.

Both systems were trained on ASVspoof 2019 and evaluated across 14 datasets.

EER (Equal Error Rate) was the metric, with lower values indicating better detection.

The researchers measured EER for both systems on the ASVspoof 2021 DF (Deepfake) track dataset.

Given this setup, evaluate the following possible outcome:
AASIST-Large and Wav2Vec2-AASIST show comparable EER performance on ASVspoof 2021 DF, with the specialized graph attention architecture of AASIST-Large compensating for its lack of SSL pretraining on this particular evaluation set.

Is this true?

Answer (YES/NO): NO